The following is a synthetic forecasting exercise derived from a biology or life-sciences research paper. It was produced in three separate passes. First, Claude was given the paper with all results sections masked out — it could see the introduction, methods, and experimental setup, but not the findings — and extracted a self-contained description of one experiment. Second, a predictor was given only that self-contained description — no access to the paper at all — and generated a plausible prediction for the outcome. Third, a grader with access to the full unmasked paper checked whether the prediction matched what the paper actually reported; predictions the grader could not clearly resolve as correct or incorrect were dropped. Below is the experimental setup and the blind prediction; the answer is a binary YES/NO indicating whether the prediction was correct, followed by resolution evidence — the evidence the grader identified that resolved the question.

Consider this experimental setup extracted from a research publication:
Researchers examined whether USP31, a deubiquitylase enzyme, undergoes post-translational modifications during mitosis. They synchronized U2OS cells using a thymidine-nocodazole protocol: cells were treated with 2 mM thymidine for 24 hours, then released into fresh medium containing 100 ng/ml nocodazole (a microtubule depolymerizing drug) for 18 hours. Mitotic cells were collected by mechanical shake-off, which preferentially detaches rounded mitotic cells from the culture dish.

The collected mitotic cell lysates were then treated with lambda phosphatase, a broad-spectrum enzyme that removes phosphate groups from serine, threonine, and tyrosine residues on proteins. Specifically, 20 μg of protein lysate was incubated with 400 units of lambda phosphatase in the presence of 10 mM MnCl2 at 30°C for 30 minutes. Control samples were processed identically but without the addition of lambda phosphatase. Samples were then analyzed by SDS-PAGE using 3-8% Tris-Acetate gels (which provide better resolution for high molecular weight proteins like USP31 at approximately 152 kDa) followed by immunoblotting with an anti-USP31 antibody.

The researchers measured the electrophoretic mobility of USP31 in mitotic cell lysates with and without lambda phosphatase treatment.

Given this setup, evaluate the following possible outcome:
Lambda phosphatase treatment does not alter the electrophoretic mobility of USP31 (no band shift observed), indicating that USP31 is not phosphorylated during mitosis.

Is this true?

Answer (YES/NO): NO